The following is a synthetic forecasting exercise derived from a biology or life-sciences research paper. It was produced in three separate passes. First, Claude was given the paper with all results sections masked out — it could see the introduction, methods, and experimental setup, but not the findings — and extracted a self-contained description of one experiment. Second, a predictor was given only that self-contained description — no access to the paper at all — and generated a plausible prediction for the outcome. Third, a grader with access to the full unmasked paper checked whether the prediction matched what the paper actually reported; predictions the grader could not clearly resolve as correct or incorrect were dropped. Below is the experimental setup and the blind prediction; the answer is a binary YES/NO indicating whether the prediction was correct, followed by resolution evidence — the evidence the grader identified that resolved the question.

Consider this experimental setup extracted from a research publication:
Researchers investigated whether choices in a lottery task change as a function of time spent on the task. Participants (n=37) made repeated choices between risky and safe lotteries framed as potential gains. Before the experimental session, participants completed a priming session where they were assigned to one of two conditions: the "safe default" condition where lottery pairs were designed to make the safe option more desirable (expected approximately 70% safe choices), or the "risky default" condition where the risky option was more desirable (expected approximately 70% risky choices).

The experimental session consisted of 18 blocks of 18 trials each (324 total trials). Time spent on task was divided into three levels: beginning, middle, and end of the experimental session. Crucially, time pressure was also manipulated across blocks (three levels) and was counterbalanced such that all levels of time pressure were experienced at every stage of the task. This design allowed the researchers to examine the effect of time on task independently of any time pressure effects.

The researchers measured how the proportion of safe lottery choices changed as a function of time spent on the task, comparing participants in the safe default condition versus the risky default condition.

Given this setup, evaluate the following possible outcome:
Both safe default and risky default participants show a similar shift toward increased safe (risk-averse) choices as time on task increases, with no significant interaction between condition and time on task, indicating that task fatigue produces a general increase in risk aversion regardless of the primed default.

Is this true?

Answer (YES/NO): NO